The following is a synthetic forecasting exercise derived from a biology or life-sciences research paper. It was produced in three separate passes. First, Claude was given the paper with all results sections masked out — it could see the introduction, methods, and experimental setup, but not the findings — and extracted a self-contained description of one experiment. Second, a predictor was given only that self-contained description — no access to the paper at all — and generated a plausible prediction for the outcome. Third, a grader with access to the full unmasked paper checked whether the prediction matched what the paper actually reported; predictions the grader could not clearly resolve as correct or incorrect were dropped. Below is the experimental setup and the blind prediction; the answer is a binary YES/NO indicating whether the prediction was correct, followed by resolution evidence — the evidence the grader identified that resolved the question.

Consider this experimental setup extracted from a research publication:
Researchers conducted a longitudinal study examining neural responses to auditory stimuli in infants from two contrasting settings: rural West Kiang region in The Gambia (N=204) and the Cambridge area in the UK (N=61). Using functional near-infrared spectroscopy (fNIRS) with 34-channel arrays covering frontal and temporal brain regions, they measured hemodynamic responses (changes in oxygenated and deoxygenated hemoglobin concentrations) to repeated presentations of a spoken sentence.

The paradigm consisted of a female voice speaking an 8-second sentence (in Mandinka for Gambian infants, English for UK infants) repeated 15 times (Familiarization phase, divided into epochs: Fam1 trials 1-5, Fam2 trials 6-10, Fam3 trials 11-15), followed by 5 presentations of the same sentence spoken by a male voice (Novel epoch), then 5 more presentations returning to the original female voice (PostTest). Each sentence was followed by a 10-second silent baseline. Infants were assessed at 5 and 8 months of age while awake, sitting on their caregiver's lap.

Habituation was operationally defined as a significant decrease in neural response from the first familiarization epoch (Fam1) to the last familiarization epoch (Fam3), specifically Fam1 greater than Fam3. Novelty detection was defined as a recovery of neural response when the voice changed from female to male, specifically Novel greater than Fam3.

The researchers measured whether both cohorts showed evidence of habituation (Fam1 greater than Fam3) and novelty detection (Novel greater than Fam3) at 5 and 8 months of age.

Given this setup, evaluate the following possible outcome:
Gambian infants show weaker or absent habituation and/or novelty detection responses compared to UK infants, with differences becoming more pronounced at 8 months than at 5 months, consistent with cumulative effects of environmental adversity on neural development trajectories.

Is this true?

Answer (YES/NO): NO